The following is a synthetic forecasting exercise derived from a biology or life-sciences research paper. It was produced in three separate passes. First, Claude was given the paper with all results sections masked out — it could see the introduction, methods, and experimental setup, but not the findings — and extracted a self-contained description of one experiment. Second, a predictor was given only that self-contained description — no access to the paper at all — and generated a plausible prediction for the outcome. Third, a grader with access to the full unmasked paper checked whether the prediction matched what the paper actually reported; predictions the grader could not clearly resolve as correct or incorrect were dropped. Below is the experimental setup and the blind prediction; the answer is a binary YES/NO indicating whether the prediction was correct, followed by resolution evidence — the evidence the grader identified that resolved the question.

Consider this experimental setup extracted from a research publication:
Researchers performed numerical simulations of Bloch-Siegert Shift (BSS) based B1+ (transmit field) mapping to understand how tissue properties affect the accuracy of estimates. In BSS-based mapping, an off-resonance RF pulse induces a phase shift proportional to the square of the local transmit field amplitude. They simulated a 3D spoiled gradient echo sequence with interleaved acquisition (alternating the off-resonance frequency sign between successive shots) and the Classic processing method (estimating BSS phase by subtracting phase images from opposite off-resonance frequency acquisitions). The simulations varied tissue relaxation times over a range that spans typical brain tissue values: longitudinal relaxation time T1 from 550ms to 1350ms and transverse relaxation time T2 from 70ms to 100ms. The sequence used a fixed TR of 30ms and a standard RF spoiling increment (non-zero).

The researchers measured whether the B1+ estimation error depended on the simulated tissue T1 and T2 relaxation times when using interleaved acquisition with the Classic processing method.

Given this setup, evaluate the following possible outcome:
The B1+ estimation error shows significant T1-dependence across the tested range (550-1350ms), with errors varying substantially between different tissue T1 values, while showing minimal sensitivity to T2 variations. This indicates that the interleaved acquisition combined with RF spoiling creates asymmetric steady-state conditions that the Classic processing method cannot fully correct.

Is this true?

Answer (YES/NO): NO